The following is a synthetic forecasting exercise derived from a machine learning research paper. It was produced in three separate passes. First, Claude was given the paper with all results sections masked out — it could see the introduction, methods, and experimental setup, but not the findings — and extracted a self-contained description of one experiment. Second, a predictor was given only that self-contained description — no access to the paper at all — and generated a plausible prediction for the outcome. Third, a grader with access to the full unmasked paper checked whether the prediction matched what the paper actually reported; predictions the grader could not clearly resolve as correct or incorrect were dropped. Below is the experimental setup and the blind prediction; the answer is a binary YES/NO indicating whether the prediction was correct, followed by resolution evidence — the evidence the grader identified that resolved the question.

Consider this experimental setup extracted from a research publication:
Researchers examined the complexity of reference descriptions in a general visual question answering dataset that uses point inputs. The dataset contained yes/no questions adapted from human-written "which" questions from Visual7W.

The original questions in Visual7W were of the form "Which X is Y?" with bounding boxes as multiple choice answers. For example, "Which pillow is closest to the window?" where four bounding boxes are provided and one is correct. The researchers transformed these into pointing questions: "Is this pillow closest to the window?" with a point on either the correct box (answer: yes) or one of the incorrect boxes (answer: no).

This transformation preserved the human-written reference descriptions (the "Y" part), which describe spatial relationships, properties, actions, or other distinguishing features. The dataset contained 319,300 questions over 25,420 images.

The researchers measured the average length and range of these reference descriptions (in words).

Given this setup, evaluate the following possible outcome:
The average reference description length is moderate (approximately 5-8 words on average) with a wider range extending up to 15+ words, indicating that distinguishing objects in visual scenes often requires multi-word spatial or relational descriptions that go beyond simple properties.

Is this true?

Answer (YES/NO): NO